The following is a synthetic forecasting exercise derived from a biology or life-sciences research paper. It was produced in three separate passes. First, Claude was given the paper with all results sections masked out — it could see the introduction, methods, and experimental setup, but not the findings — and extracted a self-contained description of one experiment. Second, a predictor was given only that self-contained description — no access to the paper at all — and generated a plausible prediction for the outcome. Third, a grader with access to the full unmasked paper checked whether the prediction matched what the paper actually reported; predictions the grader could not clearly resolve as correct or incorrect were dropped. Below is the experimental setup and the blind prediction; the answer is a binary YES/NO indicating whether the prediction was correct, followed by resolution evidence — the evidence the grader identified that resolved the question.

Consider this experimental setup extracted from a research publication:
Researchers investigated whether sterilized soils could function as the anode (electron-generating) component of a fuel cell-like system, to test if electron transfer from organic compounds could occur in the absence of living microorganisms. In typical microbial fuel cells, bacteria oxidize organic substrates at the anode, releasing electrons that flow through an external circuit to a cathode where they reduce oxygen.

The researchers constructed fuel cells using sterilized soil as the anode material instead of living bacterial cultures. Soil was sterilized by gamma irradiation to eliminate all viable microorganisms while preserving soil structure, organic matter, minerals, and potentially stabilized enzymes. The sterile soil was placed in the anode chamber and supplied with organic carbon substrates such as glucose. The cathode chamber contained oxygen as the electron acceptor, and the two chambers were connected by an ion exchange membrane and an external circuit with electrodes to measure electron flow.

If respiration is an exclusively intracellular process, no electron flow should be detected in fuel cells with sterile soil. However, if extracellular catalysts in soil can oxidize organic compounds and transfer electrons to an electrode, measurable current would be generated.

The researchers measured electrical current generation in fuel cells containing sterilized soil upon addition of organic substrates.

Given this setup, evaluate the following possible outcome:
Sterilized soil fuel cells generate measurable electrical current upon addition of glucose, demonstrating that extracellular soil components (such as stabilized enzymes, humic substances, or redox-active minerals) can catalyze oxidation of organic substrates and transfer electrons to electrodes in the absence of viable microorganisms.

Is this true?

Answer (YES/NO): NO